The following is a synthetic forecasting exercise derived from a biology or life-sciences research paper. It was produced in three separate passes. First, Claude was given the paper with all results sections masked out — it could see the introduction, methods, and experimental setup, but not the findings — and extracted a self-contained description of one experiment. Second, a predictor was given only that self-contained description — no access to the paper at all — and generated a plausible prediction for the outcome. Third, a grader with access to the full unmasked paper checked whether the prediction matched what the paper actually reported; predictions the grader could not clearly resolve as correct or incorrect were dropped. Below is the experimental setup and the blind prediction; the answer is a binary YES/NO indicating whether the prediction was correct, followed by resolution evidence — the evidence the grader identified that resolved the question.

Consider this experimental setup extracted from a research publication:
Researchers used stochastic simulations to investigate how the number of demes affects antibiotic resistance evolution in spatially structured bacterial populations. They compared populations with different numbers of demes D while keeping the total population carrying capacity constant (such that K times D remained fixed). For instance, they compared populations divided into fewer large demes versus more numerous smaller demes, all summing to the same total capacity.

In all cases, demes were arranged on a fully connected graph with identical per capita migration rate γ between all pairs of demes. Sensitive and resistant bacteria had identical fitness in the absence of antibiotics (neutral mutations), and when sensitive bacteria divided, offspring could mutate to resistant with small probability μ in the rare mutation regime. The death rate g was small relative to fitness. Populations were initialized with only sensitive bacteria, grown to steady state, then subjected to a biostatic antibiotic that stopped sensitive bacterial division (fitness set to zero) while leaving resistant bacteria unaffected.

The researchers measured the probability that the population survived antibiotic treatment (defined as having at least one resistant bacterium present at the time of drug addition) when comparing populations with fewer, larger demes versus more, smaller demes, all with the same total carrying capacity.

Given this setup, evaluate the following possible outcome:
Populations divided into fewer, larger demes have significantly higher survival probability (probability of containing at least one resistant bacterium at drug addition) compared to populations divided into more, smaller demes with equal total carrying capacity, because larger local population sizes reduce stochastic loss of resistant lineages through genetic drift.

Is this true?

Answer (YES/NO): NO